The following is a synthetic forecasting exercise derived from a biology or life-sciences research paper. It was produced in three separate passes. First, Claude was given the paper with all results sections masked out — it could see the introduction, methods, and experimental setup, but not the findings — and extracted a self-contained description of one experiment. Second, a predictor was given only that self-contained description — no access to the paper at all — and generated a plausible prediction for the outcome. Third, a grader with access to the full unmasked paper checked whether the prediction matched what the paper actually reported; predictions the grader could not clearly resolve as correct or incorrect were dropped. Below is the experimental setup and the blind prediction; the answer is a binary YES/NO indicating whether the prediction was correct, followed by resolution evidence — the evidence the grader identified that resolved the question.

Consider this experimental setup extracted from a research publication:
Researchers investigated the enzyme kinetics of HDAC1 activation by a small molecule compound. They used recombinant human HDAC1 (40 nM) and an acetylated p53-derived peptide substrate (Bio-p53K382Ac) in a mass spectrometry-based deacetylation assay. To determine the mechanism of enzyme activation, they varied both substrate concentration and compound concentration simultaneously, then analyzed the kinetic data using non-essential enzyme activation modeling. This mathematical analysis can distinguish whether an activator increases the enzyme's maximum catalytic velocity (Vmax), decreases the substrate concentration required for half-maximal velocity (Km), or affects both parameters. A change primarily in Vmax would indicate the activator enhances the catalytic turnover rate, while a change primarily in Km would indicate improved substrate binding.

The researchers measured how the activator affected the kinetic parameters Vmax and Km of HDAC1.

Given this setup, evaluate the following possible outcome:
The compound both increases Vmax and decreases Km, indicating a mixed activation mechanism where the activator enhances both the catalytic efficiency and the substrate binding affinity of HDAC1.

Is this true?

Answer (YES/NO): YES